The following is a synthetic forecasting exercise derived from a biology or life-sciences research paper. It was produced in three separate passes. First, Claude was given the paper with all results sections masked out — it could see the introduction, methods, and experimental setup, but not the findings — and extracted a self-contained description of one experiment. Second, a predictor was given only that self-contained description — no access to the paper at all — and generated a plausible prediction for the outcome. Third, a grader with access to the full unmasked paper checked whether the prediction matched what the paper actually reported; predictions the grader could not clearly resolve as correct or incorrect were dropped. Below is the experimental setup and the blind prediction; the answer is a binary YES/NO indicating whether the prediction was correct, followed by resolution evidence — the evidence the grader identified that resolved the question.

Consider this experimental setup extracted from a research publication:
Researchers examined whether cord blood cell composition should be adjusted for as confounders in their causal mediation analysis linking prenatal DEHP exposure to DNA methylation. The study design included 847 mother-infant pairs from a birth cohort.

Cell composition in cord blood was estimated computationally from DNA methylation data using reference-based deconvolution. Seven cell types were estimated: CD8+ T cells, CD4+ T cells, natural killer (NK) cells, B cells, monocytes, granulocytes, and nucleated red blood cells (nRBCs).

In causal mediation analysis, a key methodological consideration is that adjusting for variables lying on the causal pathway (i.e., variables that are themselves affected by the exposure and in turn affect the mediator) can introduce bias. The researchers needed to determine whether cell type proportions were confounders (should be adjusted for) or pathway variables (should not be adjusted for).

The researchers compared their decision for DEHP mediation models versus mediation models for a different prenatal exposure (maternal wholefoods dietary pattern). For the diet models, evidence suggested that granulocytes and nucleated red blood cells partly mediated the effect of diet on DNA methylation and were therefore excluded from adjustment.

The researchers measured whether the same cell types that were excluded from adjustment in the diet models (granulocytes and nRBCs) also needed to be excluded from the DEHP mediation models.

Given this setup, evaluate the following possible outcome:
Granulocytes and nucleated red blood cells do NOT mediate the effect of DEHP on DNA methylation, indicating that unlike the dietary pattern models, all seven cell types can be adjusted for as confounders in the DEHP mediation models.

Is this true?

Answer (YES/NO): YES